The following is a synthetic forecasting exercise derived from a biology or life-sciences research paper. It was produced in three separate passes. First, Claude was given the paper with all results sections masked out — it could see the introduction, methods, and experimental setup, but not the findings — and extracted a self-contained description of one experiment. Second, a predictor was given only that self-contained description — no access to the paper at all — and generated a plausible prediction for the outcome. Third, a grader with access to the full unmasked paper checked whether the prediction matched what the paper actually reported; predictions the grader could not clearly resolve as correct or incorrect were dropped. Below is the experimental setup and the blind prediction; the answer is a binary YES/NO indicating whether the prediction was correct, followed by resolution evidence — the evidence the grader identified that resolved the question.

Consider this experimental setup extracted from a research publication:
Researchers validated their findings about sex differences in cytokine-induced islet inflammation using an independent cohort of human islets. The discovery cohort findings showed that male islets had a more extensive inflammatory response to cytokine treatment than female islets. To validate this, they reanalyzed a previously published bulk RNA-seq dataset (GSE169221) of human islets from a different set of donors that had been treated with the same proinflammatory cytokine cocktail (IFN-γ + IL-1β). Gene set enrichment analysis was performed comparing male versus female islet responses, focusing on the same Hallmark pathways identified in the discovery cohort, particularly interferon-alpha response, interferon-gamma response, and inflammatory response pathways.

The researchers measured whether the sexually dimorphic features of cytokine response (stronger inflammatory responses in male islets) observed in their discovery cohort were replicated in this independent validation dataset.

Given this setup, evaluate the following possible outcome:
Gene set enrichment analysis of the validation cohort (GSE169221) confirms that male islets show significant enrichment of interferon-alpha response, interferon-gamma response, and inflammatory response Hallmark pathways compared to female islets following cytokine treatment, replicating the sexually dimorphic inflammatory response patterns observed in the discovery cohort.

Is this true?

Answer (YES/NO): YES